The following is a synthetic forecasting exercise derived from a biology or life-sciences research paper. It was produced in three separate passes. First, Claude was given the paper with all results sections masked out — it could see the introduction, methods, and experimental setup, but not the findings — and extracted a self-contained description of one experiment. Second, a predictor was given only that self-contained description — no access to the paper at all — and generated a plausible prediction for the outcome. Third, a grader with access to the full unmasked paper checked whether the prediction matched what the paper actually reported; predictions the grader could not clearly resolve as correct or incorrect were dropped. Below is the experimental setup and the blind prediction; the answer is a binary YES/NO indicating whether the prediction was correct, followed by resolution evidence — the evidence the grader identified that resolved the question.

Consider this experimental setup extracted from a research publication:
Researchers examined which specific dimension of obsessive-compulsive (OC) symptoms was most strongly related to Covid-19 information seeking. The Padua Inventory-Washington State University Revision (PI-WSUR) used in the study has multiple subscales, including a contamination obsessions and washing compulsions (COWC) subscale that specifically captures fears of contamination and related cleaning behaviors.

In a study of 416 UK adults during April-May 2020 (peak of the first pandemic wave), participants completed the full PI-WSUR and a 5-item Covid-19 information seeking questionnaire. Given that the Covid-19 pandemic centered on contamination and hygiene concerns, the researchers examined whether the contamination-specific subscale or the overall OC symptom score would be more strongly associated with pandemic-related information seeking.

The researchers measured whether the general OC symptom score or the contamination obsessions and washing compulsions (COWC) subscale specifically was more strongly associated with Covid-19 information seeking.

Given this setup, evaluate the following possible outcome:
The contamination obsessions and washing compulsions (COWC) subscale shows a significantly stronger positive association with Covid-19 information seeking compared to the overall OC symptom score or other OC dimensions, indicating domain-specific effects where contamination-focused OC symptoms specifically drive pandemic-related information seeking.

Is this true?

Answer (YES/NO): NO